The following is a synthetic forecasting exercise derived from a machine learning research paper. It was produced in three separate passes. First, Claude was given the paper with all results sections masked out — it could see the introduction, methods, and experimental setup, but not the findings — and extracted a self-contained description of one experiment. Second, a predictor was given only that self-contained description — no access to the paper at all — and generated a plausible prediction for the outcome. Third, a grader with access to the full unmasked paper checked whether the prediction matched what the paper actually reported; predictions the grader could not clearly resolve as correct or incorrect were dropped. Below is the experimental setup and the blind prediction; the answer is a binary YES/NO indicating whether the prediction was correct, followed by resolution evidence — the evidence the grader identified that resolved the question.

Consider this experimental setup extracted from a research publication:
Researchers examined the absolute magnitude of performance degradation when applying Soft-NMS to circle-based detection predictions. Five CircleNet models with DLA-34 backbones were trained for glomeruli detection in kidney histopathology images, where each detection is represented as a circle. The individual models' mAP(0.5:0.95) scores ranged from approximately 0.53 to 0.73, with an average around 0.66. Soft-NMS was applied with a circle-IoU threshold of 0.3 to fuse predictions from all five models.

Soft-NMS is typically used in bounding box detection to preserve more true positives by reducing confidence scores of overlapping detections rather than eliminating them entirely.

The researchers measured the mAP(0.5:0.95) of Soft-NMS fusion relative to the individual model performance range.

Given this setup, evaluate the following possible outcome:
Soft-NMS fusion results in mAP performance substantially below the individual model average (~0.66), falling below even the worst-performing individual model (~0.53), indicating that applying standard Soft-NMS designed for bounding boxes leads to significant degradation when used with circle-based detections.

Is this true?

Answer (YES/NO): YES